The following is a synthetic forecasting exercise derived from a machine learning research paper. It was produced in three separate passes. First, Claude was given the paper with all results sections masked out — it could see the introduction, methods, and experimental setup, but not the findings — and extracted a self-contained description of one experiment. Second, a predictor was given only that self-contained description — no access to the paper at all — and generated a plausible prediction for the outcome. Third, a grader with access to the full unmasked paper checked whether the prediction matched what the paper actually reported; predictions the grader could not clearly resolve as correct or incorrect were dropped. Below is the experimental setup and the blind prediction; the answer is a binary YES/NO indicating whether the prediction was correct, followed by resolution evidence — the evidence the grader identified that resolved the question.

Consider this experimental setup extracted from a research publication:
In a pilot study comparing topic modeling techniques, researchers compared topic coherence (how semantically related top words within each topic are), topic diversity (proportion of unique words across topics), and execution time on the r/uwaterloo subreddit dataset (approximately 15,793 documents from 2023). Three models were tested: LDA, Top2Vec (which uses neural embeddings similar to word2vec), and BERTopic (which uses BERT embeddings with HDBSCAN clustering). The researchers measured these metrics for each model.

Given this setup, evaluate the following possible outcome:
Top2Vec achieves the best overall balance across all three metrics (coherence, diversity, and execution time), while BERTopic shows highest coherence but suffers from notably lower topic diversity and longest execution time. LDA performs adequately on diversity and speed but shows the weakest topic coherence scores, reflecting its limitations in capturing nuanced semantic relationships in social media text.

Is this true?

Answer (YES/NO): NO